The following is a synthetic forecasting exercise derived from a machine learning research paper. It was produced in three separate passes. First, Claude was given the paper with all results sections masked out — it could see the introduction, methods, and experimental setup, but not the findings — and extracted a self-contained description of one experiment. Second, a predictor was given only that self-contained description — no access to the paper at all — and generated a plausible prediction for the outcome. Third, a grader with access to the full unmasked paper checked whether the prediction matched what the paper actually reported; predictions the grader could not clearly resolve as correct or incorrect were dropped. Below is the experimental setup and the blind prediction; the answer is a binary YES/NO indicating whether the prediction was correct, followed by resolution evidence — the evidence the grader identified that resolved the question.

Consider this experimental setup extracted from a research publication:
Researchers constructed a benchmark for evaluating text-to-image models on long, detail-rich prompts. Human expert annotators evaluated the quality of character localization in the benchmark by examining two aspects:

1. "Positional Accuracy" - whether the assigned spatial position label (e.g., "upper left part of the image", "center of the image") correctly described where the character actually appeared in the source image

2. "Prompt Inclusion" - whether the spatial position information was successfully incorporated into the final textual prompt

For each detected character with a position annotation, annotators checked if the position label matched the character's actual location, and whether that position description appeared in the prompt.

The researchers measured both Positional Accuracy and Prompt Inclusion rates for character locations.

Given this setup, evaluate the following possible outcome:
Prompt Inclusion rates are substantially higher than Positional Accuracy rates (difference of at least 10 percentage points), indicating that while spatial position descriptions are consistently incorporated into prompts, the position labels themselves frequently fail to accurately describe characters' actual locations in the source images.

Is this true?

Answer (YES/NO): NO